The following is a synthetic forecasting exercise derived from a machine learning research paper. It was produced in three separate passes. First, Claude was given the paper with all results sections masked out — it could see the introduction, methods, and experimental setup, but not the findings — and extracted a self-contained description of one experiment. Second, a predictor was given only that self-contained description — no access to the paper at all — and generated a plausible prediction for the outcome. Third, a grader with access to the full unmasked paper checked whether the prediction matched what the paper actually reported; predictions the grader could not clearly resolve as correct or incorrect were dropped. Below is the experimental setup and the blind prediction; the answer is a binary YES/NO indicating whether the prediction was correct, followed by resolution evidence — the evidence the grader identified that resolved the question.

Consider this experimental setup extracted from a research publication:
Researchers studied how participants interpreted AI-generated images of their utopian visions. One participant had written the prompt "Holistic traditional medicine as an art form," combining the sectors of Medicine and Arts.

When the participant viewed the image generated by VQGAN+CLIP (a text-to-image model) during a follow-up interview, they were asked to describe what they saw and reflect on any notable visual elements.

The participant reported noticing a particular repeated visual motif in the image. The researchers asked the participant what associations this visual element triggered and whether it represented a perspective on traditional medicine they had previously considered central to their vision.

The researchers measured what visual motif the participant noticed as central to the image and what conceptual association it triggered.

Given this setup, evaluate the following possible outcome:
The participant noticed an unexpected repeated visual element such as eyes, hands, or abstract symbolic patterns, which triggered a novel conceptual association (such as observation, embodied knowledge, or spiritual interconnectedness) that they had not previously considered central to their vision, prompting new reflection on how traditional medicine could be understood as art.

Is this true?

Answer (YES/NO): NO